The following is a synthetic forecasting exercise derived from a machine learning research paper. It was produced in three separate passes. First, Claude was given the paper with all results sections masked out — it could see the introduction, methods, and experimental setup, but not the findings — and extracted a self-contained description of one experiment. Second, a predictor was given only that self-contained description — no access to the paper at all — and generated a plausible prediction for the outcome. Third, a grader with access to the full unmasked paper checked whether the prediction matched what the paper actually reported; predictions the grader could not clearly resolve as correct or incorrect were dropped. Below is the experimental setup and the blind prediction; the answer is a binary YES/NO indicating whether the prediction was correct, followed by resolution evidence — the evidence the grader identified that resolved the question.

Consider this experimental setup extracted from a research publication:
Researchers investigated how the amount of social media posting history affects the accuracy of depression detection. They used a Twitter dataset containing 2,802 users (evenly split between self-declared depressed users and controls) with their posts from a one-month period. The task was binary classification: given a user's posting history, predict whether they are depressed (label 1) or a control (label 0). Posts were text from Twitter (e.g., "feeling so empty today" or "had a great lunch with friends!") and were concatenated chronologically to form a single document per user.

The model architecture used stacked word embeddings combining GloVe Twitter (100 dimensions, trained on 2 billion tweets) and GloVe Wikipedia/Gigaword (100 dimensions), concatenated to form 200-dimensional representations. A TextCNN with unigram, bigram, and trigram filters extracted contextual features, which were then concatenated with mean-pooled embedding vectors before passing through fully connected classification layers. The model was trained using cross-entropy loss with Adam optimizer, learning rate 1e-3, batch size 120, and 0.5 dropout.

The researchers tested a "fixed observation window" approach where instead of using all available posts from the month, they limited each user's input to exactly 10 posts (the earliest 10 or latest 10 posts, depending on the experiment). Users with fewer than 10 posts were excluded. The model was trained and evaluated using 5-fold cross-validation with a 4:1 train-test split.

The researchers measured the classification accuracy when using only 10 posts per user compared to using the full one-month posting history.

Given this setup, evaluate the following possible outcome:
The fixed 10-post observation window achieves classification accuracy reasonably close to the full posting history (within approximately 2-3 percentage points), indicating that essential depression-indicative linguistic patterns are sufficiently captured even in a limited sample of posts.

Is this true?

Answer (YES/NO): NO